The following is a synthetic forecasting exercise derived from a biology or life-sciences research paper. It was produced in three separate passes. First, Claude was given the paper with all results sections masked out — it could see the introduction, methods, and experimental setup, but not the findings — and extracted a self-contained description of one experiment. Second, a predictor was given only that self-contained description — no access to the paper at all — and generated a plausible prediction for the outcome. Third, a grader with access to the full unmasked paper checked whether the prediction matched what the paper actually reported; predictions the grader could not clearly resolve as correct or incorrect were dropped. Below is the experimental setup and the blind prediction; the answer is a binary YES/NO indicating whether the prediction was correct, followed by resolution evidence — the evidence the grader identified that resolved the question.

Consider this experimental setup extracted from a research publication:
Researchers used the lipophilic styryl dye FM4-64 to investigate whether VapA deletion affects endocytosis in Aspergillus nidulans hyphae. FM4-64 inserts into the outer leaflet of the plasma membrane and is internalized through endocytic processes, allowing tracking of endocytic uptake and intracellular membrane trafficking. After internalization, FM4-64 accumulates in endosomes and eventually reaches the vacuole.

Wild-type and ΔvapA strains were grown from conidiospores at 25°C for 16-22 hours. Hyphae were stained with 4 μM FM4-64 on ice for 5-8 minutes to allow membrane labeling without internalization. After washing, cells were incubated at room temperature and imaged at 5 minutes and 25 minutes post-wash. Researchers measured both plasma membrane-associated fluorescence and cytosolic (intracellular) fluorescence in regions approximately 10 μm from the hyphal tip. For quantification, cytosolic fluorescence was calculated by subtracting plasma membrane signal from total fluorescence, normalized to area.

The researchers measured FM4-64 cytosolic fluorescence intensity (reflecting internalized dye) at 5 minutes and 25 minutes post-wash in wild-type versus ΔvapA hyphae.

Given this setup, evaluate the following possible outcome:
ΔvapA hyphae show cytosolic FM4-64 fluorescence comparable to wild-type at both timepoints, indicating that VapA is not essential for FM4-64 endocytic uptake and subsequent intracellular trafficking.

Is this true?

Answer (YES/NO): NO